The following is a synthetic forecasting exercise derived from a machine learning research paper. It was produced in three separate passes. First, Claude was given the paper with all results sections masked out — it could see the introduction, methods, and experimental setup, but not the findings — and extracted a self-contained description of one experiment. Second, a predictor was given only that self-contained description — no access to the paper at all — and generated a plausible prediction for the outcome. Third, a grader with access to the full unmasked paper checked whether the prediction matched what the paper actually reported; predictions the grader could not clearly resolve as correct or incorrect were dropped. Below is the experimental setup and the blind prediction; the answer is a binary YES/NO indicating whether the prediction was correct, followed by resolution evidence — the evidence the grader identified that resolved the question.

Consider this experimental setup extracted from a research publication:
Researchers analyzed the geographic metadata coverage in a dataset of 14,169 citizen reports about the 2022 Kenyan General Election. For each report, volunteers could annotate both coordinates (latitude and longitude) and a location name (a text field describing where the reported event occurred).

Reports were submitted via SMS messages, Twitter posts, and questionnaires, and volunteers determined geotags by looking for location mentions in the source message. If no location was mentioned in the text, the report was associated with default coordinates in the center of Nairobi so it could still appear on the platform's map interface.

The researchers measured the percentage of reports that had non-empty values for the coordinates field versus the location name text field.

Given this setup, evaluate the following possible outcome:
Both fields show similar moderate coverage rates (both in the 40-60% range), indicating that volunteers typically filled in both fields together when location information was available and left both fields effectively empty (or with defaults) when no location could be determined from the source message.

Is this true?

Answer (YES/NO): NO